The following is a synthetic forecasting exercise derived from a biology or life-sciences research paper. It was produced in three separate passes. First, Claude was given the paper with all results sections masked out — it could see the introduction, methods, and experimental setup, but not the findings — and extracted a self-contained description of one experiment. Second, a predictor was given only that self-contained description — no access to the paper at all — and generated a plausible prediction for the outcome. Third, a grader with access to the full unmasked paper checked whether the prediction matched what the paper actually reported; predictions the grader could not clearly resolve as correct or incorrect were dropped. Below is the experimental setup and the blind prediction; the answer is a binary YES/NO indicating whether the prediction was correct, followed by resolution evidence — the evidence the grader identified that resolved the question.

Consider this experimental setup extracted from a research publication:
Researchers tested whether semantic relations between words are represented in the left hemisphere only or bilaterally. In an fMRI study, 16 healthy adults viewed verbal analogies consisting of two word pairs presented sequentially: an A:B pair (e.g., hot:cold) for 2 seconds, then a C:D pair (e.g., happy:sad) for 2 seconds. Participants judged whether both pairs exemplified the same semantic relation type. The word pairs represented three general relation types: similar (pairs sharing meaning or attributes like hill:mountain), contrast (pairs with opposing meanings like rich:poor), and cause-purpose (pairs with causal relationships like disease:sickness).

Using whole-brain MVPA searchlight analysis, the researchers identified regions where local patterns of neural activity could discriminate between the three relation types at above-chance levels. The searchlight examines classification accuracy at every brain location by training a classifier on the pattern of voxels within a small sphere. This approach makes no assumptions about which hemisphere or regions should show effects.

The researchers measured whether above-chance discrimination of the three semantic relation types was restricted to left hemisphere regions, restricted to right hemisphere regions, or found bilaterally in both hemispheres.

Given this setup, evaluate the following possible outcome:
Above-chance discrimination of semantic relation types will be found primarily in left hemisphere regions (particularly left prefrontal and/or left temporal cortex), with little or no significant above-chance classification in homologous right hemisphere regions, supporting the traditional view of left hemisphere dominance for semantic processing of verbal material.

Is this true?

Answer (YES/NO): NO